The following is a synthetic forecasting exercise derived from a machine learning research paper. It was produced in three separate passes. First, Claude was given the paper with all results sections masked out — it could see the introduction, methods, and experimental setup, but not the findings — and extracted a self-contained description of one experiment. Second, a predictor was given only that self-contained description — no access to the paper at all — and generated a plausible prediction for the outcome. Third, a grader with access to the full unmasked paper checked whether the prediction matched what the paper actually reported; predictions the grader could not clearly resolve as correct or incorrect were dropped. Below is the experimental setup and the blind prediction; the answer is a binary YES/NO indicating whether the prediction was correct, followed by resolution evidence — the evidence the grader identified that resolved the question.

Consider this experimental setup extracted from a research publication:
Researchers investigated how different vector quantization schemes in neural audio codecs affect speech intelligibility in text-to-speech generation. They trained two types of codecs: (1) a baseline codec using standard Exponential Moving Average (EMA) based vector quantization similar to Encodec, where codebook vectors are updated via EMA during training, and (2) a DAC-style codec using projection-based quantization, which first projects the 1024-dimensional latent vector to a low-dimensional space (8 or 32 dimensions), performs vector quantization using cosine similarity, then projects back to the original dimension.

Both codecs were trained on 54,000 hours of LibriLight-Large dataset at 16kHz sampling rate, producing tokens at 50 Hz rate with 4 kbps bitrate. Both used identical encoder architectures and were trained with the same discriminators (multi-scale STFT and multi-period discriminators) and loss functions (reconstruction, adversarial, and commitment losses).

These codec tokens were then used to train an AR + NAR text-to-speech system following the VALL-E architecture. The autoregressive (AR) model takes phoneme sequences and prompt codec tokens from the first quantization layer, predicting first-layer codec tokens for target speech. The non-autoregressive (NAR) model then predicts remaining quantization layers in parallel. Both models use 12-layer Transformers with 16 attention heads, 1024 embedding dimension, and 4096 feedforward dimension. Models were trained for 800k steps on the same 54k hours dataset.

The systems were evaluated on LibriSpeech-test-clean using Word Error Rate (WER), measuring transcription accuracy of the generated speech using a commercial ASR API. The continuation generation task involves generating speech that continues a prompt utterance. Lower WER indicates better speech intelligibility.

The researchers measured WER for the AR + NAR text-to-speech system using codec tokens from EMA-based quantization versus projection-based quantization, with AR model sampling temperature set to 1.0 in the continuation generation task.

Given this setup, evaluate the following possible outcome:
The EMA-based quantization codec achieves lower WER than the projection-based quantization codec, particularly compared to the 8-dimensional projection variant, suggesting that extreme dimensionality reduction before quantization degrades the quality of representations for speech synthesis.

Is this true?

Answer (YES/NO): NO